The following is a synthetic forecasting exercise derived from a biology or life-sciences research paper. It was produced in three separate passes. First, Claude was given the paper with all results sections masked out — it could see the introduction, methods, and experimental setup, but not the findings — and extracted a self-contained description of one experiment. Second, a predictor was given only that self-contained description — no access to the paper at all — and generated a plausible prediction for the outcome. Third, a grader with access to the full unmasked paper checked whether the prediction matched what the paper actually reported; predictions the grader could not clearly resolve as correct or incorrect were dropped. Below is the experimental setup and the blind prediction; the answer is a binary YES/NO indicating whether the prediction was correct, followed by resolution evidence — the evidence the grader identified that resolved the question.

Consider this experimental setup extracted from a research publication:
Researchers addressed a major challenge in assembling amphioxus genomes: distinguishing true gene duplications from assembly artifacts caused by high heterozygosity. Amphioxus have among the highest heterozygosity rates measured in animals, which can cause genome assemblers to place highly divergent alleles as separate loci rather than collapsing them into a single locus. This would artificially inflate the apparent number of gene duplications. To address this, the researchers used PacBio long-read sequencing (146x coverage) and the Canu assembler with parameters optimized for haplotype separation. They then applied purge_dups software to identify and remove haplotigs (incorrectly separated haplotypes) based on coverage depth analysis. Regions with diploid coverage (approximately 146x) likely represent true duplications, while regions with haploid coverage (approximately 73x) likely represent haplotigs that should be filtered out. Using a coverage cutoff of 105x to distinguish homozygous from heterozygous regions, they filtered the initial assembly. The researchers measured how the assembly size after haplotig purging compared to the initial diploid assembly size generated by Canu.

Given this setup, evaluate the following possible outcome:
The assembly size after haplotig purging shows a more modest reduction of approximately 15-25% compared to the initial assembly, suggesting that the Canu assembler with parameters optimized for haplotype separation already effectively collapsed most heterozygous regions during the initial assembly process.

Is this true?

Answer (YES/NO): NO